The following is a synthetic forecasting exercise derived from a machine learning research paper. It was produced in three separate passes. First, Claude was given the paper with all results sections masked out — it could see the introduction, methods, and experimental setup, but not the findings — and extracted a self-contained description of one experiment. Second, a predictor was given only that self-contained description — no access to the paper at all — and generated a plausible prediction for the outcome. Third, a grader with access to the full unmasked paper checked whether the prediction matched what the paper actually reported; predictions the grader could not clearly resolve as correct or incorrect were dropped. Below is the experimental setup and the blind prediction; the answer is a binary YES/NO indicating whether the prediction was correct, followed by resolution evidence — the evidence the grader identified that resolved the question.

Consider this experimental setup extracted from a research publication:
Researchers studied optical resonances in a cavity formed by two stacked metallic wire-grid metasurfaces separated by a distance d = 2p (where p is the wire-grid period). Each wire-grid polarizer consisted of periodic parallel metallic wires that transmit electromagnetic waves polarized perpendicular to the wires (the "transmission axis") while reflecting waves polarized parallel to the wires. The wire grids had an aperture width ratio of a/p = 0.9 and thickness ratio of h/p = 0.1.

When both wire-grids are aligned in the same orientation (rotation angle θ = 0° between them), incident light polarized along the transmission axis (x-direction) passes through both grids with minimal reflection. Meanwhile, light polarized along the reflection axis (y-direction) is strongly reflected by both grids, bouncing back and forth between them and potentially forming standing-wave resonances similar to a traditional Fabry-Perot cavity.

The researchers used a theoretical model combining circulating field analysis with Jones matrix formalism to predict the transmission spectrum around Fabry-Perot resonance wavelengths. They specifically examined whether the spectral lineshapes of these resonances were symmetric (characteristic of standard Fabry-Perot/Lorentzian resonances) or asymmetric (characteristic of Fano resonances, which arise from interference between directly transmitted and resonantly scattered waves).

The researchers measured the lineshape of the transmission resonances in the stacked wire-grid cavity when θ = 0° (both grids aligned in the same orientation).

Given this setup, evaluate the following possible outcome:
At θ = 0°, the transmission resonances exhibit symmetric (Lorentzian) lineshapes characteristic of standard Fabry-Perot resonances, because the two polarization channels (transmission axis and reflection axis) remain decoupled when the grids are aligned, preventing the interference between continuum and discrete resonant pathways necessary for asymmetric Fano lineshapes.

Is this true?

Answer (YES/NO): NO